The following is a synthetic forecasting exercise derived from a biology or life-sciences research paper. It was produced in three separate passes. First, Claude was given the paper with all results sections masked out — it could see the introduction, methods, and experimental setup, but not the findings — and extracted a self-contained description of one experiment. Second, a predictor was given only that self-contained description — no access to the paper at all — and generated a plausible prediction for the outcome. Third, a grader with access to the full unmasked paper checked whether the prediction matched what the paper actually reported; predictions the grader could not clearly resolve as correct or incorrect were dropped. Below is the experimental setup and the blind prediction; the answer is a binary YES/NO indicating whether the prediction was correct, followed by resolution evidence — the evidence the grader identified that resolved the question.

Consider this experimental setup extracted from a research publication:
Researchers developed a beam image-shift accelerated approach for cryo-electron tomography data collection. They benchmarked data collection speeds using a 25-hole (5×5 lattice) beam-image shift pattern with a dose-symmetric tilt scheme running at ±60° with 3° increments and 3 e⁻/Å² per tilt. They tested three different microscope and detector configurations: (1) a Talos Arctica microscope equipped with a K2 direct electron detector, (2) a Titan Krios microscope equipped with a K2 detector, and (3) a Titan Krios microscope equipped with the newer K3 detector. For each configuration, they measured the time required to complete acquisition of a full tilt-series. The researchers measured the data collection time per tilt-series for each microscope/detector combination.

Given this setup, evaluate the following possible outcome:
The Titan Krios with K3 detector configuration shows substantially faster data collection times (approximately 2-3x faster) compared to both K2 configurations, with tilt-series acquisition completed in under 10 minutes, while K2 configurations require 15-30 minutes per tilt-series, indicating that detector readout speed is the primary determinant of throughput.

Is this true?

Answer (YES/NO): NO